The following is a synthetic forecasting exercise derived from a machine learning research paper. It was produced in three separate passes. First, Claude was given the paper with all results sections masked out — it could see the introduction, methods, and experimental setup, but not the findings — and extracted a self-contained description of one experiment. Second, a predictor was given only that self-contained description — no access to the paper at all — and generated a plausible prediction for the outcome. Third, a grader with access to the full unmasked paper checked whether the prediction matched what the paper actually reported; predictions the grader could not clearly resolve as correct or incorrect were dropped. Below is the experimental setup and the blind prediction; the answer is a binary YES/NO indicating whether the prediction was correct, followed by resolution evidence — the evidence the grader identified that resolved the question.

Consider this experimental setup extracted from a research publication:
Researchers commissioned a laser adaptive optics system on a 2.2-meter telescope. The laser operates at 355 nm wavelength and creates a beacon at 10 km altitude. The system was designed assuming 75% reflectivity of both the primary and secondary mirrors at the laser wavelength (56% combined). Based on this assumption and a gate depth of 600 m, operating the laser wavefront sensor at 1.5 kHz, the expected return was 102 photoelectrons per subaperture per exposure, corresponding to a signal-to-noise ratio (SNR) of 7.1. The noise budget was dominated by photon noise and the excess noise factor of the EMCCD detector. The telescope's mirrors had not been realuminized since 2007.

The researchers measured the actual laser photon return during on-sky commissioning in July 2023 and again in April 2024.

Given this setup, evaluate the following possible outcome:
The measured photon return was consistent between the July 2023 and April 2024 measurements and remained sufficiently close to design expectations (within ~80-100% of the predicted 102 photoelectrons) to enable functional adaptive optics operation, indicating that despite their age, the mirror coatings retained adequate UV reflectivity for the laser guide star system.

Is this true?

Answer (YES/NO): NO